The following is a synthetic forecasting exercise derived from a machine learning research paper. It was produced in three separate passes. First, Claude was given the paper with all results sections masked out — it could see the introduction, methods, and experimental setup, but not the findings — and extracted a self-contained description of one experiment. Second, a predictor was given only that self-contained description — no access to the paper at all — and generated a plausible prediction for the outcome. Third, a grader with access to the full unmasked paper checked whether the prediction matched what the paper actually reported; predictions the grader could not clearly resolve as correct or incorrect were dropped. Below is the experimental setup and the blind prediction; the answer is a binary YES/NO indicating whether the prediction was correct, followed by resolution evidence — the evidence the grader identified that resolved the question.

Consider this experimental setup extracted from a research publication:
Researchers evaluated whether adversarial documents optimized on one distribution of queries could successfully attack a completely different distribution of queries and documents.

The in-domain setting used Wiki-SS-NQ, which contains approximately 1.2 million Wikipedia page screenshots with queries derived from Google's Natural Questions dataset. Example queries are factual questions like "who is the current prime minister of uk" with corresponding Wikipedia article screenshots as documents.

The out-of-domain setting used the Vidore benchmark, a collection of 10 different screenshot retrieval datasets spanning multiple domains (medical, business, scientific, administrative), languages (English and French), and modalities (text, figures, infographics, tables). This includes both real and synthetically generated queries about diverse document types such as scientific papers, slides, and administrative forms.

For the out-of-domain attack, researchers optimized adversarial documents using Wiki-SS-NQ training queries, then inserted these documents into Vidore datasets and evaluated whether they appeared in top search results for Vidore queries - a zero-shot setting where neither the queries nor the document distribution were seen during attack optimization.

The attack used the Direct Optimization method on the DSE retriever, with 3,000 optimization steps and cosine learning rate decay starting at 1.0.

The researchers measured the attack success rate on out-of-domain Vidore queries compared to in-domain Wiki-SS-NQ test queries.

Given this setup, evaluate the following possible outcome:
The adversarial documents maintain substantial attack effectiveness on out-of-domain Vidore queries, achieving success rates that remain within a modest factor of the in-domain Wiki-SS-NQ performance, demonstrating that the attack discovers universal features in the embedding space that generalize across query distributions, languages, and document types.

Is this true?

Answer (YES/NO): NO